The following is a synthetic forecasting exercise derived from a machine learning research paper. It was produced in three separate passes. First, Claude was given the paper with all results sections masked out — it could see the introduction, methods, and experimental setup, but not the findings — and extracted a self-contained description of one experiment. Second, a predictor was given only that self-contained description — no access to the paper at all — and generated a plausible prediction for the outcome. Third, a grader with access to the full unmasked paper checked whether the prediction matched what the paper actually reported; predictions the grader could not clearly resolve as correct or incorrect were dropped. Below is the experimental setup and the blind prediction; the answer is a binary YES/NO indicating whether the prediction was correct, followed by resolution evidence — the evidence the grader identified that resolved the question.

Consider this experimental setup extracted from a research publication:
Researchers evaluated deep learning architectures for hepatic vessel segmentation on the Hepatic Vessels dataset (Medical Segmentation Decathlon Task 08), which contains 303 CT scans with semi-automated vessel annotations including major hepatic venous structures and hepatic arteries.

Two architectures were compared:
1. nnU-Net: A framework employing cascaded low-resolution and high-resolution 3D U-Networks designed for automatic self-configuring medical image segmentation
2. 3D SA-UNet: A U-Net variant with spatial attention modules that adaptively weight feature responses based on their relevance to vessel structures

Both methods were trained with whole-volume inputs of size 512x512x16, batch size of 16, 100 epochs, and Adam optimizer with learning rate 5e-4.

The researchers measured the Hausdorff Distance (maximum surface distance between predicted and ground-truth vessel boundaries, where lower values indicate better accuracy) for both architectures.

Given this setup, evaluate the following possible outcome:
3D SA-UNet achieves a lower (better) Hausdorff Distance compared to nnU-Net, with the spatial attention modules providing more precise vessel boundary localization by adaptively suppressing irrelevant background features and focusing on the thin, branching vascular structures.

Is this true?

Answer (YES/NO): NO